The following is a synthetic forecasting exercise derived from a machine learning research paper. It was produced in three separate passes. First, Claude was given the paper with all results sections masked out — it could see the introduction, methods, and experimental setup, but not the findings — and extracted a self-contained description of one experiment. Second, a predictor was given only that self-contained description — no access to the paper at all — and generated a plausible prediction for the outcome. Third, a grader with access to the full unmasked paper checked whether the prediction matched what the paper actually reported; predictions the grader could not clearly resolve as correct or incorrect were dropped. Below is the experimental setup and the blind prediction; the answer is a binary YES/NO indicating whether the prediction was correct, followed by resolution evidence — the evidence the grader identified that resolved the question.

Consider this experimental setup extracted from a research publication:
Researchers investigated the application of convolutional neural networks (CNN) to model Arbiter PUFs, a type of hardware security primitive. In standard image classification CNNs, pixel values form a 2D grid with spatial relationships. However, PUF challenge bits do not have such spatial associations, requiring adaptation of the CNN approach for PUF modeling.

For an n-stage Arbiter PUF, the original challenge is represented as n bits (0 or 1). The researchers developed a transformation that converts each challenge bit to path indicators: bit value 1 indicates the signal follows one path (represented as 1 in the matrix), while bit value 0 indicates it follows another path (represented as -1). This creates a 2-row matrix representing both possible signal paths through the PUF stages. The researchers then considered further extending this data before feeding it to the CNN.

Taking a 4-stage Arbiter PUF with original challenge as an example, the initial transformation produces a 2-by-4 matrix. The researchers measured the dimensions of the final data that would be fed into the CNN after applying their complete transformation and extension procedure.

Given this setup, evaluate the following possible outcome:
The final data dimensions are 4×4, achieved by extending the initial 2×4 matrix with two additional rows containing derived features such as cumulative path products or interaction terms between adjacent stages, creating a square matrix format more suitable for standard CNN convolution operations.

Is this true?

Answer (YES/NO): YES